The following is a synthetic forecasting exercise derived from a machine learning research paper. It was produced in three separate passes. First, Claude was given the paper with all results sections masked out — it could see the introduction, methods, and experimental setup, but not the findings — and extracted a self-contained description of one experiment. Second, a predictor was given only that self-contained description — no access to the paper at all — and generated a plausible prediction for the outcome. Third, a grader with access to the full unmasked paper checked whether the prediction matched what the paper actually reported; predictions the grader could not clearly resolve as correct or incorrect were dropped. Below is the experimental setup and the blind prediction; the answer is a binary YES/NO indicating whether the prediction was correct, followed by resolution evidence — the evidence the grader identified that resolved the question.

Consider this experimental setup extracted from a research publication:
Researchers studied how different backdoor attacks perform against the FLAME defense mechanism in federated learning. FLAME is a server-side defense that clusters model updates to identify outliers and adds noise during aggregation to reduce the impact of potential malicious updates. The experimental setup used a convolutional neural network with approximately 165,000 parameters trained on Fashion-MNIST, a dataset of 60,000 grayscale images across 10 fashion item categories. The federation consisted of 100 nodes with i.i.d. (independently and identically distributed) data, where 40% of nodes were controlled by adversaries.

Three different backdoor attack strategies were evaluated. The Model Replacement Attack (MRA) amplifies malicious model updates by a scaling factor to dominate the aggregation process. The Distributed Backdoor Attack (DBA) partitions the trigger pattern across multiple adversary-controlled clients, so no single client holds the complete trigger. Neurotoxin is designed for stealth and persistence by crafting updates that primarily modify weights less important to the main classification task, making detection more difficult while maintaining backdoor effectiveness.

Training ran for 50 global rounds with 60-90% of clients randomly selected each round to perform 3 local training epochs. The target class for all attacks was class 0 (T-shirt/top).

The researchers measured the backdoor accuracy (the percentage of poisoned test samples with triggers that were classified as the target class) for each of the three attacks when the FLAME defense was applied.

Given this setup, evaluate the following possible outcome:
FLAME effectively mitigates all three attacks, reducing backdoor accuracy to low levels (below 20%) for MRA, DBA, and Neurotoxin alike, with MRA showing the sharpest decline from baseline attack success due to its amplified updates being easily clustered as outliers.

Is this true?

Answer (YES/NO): NO